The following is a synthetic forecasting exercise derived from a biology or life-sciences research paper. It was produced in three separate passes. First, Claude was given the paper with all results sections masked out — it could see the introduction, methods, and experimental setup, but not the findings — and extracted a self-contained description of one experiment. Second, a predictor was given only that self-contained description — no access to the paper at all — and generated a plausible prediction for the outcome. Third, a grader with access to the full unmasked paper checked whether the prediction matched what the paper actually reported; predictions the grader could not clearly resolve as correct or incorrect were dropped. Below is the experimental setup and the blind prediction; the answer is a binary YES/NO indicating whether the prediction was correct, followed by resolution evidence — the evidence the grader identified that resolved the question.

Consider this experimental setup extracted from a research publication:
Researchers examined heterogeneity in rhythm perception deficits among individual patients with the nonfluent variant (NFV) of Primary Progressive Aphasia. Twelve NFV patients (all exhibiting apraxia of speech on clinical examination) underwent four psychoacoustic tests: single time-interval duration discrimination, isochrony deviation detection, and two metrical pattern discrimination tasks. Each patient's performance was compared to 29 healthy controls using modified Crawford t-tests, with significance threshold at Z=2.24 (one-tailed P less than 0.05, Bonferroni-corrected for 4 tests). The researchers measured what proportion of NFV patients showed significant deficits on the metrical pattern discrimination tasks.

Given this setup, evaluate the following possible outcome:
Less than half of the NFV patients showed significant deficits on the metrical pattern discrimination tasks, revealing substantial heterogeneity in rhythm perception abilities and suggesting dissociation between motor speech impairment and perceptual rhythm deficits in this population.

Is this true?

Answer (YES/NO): NO